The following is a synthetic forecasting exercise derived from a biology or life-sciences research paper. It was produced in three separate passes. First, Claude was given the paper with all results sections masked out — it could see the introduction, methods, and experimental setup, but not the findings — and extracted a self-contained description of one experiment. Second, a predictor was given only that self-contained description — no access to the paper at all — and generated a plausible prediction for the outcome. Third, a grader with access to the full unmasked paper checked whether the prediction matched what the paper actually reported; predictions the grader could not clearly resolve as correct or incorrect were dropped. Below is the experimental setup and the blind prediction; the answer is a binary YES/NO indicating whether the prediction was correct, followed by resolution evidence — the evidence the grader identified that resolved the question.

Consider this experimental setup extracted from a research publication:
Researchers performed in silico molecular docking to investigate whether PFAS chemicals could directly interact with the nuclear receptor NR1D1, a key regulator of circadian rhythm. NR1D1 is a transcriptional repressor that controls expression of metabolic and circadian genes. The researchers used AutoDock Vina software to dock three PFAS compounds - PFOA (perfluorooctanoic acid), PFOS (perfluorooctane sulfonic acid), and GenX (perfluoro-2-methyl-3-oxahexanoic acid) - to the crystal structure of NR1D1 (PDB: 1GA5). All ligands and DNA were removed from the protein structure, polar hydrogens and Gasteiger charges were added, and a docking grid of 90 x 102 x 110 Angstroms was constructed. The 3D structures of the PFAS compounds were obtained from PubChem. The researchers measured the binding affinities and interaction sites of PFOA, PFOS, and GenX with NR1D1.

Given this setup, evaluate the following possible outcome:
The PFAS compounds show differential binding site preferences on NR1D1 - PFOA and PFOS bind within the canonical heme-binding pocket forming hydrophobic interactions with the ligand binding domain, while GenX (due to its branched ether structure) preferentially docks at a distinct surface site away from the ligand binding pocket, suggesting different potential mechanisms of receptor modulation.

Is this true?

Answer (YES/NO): NO